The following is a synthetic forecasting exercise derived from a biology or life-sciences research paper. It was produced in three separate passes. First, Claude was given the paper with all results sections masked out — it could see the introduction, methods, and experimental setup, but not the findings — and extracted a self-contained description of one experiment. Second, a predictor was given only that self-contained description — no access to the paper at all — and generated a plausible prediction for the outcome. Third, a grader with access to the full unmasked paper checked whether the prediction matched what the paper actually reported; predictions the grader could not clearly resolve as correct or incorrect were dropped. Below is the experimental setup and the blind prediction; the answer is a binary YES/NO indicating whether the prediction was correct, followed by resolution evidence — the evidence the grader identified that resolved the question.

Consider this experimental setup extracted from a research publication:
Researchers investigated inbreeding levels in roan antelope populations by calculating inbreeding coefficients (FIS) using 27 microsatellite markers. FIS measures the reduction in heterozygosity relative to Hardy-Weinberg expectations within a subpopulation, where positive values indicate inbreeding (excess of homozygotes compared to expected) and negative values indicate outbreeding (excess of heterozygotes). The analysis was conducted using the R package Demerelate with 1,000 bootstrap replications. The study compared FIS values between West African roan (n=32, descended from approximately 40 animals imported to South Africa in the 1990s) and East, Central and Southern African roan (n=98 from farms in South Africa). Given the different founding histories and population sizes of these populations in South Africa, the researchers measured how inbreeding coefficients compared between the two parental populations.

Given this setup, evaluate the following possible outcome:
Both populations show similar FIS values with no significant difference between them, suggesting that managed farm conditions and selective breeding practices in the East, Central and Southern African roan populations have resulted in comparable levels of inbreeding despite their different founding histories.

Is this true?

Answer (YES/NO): NO